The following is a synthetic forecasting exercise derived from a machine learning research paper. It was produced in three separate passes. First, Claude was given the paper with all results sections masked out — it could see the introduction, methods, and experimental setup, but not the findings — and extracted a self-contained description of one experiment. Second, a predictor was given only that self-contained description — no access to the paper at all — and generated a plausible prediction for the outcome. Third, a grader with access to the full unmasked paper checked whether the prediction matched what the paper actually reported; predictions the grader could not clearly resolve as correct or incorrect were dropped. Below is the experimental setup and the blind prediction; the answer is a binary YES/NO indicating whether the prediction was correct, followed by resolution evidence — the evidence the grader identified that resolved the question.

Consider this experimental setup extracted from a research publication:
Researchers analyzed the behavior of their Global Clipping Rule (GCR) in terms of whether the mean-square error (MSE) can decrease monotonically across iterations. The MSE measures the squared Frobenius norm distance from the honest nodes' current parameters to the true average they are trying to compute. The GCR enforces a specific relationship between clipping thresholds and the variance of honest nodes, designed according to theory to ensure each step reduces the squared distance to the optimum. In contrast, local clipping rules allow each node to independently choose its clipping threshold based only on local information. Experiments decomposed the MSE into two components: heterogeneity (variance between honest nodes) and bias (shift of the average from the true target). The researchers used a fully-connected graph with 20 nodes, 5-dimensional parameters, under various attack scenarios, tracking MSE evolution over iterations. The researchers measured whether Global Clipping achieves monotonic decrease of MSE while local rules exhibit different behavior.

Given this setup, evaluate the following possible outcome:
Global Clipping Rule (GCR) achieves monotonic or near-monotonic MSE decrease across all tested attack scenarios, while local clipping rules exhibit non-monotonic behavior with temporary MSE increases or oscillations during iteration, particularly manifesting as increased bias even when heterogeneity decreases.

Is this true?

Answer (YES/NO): YES